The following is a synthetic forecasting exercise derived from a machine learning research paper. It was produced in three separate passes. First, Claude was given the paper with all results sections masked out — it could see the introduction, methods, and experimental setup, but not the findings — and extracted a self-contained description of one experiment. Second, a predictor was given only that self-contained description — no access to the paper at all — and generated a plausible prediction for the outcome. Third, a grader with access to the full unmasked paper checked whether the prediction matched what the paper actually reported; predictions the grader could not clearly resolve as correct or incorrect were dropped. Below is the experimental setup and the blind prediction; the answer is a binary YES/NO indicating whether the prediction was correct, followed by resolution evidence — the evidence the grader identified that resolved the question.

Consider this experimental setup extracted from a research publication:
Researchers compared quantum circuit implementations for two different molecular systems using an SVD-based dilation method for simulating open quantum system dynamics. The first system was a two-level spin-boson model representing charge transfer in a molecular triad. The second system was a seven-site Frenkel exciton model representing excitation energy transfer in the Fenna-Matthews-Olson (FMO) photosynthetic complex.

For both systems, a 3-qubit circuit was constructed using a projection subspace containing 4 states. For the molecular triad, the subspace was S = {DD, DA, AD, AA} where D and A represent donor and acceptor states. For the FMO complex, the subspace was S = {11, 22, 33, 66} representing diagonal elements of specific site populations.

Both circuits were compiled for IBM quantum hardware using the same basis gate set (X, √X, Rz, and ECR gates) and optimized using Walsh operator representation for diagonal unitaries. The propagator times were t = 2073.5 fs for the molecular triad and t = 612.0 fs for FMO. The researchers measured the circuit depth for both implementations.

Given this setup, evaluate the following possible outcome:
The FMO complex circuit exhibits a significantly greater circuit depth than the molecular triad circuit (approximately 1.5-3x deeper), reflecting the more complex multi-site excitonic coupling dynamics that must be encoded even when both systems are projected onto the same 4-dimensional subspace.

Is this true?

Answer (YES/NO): NO